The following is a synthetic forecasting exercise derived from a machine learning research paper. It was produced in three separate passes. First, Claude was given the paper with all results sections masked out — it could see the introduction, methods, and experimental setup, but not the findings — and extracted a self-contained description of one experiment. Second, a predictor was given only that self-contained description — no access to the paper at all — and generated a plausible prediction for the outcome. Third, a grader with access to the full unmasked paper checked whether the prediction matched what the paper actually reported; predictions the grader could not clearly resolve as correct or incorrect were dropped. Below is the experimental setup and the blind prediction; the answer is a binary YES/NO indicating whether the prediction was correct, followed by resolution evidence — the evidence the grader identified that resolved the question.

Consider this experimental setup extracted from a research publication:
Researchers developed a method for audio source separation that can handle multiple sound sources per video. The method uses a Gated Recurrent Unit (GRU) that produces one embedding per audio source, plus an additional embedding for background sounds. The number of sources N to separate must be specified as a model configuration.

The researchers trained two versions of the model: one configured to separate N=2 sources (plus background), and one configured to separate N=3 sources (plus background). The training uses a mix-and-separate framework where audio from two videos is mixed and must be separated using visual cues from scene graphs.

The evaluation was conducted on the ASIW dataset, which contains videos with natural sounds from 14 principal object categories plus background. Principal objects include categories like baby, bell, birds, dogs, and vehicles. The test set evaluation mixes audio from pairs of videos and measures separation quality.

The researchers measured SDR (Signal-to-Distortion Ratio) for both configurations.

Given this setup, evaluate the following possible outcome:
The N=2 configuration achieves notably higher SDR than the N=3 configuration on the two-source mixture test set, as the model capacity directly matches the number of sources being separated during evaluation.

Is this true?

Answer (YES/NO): NO